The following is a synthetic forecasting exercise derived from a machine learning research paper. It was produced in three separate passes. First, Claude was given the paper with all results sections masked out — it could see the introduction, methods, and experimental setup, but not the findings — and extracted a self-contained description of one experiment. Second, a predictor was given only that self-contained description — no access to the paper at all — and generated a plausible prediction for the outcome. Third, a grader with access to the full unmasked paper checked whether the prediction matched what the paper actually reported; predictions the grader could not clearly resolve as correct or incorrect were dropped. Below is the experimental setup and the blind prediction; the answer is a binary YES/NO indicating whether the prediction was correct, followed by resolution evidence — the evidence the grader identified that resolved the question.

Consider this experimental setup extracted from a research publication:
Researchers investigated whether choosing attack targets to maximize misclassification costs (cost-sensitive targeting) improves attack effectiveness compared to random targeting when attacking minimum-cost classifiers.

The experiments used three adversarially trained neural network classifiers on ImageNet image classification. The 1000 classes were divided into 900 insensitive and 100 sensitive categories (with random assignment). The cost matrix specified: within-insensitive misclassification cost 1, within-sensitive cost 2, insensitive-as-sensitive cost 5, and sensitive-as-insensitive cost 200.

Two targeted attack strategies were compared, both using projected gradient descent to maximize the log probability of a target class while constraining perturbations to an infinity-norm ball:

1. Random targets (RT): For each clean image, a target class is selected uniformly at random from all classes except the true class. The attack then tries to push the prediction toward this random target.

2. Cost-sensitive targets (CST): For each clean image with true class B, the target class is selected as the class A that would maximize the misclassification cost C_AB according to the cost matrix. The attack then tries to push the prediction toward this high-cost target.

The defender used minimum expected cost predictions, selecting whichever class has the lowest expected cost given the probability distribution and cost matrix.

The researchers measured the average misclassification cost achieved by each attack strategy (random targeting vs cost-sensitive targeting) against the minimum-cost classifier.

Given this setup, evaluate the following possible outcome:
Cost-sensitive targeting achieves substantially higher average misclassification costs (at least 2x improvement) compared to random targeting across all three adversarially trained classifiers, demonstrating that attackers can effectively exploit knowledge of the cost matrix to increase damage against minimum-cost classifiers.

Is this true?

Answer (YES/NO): NO